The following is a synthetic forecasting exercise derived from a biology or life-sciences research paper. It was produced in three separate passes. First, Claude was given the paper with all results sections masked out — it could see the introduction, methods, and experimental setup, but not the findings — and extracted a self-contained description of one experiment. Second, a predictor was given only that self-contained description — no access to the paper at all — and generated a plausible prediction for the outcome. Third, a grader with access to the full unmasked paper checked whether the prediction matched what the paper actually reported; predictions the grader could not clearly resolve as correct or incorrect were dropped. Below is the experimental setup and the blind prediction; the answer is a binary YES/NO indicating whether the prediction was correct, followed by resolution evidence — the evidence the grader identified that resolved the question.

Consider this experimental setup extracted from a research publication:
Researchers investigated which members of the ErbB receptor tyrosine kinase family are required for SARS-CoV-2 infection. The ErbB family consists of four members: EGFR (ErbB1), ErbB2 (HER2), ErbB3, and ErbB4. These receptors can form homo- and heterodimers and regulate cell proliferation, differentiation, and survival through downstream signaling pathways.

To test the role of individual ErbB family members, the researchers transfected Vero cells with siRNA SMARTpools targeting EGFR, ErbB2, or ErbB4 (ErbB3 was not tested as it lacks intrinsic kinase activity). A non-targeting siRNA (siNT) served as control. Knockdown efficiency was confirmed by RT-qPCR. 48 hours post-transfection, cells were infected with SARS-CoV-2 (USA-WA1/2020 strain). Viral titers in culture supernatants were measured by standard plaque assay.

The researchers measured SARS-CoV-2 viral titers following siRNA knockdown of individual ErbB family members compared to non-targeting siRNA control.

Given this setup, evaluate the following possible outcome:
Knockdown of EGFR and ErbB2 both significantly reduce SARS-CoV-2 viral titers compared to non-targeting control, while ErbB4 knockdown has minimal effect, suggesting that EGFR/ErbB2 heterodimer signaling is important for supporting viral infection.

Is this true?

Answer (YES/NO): NO